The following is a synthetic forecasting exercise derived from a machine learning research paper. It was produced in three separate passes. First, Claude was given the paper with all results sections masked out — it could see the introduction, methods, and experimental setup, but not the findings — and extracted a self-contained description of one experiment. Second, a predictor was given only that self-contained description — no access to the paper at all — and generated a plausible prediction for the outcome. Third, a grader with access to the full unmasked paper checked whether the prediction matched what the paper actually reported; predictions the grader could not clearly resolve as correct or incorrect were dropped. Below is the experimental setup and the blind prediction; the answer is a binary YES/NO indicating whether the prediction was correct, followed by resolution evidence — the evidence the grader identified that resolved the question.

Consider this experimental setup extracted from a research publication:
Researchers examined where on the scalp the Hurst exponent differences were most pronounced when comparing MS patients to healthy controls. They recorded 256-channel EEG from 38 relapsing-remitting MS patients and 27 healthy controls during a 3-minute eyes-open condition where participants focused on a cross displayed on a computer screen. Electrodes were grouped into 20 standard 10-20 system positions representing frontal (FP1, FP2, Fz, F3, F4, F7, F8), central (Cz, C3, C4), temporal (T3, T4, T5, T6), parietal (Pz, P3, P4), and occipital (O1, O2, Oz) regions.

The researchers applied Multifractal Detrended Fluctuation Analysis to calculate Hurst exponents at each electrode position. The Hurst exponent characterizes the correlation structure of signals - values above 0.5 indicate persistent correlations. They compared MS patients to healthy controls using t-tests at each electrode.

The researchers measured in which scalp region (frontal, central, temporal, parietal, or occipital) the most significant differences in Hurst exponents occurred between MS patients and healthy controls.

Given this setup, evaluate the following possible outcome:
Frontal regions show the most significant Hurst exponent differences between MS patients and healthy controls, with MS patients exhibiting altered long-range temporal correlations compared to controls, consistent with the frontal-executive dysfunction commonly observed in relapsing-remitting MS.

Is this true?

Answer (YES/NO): NO